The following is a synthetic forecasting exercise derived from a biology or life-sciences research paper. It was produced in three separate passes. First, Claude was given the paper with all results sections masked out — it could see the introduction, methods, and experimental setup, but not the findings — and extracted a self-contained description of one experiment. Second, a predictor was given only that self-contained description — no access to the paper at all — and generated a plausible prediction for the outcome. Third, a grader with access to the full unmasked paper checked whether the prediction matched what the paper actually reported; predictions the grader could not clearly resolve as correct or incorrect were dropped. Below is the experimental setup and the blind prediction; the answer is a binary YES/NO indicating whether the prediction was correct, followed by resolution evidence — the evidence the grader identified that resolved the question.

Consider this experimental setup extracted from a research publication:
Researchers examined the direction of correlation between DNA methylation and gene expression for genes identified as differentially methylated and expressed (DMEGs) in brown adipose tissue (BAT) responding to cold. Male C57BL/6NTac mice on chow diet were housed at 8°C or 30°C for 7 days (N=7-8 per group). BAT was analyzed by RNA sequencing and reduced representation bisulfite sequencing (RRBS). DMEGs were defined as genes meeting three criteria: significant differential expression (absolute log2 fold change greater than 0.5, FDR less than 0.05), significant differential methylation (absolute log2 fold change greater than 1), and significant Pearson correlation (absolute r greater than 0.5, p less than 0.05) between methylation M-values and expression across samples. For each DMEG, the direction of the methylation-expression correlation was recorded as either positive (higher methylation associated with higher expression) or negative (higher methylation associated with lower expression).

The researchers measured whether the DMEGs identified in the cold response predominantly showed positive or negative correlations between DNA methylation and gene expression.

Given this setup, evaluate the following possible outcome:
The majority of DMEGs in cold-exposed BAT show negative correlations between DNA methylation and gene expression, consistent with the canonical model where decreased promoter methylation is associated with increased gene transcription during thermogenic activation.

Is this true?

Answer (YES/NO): YES